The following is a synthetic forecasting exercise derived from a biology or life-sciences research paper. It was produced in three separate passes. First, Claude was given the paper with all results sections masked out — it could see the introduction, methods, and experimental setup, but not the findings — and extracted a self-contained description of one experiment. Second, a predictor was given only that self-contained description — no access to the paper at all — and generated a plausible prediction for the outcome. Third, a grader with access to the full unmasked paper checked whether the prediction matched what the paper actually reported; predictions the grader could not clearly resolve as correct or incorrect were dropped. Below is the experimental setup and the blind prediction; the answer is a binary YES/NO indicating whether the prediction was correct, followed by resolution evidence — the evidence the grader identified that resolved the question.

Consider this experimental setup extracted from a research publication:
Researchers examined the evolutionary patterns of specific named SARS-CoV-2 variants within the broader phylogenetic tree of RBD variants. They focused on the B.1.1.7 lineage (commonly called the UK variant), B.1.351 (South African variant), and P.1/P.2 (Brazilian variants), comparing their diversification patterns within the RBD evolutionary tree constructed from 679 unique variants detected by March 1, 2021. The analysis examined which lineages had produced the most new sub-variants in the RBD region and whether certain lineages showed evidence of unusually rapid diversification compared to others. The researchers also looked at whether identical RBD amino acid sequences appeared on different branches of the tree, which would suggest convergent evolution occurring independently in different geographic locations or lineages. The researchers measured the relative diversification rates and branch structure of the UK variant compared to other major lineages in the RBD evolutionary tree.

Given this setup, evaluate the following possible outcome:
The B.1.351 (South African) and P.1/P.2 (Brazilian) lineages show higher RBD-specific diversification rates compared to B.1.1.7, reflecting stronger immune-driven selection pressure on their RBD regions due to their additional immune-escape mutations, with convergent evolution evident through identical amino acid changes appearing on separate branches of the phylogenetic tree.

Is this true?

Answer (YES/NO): NO